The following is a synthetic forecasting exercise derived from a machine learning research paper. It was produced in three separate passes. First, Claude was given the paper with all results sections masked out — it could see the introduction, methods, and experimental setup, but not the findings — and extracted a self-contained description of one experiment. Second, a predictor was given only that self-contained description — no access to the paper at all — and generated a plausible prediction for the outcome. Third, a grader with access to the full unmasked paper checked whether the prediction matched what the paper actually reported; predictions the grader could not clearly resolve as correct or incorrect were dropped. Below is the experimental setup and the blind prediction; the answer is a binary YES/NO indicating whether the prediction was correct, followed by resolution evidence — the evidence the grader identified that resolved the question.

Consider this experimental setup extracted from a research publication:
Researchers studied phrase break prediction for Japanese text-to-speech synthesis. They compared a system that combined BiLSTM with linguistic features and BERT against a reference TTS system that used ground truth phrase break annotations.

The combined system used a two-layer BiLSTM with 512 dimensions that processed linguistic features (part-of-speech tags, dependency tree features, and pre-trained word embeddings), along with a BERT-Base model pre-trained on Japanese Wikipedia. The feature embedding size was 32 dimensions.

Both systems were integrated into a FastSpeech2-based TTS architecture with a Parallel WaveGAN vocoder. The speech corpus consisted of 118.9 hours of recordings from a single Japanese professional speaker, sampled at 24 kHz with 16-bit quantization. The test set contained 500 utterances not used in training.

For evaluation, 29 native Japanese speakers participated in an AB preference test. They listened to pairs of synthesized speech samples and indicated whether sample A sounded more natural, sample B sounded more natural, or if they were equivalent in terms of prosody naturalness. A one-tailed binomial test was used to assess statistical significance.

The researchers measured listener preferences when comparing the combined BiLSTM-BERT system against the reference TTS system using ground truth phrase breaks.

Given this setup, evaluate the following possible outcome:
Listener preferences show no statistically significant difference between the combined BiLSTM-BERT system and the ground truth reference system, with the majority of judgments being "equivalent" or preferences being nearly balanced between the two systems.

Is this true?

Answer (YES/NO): YES